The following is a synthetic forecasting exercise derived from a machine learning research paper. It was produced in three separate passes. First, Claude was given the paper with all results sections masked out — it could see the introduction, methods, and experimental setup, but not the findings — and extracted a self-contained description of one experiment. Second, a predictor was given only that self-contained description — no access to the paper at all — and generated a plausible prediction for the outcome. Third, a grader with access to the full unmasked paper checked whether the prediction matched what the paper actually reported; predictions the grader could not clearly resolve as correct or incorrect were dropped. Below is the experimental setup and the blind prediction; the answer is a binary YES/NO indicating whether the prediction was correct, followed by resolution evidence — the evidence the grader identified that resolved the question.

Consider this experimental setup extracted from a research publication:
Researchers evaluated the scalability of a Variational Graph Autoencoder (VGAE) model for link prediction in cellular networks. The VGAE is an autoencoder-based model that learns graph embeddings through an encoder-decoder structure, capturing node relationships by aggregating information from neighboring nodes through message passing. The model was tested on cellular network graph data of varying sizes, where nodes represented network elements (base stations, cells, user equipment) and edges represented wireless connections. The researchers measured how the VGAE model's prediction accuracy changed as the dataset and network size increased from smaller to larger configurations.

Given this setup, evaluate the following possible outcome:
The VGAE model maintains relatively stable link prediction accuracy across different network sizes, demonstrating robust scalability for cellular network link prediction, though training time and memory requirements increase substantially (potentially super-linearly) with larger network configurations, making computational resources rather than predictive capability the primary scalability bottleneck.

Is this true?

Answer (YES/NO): NO